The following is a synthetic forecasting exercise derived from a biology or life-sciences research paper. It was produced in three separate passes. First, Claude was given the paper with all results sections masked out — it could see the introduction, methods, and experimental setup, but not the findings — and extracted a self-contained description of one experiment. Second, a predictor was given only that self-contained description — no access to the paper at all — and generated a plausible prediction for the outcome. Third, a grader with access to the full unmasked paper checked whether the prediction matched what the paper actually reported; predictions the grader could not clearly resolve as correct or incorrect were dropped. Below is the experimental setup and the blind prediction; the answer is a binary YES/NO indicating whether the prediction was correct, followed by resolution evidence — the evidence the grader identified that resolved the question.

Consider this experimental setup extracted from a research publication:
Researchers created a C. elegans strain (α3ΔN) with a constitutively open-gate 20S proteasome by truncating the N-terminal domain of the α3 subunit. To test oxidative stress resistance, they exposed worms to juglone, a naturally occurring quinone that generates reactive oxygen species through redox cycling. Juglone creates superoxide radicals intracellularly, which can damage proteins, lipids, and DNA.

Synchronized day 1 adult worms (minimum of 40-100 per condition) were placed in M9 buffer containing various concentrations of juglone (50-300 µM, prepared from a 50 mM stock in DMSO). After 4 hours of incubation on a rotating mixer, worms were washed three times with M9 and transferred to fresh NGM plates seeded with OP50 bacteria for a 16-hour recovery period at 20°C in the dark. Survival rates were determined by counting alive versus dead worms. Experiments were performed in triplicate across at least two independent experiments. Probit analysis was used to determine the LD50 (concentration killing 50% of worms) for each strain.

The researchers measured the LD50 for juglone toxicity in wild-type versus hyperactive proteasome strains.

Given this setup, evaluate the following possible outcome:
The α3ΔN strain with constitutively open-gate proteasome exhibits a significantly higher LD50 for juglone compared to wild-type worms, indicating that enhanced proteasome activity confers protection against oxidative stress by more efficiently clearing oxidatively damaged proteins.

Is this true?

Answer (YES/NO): YES